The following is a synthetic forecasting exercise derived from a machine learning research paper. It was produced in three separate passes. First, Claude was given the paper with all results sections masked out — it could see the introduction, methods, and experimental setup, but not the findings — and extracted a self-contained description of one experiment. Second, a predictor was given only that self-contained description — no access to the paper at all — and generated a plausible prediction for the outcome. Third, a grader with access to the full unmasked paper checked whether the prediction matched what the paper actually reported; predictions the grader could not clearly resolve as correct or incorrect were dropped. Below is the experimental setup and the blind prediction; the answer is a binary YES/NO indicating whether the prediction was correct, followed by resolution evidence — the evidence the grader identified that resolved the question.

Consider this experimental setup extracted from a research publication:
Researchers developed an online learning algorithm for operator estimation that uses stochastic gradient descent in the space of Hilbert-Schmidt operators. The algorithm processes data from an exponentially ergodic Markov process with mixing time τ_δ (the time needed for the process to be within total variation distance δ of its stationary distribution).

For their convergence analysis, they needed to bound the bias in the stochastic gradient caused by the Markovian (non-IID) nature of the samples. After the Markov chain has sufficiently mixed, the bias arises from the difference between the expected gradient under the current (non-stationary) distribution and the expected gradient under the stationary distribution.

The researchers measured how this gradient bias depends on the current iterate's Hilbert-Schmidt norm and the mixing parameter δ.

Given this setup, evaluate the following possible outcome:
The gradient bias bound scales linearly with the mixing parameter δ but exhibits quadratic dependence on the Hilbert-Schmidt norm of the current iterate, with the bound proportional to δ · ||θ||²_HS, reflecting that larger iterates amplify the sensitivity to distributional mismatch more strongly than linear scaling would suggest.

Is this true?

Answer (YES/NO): NO